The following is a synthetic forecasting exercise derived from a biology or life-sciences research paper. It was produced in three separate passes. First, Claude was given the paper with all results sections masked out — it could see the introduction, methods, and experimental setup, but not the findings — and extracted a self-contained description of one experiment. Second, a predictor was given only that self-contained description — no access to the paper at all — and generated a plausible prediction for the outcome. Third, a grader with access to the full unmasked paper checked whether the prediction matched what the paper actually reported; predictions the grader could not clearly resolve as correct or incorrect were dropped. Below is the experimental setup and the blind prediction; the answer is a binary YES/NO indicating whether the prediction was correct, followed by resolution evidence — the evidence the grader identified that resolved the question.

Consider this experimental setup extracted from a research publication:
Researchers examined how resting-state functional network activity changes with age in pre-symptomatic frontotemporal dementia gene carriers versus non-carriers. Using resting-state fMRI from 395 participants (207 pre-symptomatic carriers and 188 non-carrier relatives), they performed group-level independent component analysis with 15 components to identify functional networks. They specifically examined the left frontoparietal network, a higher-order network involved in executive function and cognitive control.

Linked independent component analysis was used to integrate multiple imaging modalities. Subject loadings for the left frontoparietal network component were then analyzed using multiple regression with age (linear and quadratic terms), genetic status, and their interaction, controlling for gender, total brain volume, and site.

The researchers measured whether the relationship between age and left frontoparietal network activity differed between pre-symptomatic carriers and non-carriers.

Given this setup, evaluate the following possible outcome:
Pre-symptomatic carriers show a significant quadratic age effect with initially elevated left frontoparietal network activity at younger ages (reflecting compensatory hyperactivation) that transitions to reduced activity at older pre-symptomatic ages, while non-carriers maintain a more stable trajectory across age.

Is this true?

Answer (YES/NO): NO